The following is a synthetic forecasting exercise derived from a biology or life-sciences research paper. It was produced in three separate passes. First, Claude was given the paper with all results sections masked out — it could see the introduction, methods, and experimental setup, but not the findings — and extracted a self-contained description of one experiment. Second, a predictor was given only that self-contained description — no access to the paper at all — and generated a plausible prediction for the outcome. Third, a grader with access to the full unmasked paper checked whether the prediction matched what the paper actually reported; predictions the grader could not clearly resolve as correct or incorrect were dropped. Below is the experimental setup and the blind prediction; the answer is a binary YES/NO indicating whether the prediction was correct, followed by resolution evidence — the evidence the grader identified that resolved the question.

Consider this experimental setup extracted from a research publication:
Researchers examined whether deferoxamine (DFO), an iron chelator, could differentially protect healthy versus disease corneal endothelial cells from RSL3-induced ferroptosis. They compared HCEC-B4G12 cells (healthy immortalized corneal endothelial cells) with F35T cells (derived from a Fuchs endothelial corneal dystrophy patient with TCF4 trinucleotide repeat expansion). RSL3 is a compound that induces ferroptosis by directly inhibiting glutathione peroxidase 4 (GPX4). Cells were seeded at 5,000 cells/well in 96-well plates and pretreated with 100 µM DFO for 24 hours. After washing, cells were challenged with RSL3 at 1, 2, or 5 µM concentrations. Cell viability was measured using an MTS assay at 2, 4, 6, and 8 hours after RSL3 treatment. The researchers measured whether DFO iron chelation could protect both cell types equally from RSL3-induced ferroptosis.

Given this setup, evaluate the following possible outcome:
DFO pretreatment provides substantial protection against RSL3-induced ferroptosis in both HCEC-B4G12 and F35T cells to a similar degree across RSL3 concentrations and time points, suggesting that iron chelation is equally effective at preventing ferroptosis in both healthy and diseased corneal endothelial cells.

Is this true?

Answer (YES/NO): NO